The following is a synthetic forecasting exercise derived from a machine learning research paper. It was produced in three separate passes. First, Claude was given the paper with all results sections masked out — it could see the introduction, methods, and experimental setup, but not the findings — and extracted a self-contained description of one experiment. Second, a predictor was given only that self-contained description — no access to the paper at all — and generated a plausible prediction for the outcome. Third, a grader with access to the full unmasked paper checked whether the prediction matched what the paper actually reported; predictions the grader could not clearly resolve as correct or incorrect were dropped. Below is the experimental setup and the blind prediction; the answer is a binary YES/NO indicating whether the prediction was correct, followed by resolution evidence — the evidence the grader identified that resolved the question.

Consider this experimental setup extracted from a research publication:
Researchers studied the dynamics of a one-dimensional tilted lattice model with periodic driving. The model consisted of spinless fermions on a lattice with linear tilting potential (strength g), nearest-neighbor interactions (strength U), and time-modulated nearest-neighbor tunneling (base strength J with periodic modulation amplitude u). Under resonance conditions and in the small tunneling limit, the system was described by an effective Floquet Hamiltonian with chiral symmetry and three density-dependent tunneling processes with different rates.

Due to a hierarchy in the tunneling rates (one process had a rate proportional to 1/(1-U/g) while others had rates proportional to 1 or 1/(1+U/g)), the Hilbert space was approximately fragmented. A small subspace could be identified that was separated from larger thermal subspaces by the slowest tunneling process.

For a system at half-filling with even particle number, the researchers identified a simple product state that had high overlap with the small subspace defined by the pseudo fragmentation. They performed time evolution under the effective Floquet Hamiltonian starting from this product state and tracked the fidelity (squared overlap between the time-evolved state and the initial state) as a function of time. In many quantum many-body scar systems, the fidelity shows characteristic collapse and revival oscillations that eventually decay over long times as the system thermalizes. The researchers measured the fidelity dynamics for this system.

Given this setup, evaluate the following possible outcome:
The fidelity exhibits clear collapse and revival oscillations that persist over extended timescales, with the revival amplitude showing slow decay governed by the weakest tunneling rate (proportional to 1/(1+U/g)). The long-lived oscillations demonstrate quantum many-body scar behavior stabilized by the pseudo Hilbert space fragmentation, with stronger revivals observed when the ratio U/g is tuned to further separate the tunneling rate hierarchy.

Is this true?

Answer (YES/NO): NO